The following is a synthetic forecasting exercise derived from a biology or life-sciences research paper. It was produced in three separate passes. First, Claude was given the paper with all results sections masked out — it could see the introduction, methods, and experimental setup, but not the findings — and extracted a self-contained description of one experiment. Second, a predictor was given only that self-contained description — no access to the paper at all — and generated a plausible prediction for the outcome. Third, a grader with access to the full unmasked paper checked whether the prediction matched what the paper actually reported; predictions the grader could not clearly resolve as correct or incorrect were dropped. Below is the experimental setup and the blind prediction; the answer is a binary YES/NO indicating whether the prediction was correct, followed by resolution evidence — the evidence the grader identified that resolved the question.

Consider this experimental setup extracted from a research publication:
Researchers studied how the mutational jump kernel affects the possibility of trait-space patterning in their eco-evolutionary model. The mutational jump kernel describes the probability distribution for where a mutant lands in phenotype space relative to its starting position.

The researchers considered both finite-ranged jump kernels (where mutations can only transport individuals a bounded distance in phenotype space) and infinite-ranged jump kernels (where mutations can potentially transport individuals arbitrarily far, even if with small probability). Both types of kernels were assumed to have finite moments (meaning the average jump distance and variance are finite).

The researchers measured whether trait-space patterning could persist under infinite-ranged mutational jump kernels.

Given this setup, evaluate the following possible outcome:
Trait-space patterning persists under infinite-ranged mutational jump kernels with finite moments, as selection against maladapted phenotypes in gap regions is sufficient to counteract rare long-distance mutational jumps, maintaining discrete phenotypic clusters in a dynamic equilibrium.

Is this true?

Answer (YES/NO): NO